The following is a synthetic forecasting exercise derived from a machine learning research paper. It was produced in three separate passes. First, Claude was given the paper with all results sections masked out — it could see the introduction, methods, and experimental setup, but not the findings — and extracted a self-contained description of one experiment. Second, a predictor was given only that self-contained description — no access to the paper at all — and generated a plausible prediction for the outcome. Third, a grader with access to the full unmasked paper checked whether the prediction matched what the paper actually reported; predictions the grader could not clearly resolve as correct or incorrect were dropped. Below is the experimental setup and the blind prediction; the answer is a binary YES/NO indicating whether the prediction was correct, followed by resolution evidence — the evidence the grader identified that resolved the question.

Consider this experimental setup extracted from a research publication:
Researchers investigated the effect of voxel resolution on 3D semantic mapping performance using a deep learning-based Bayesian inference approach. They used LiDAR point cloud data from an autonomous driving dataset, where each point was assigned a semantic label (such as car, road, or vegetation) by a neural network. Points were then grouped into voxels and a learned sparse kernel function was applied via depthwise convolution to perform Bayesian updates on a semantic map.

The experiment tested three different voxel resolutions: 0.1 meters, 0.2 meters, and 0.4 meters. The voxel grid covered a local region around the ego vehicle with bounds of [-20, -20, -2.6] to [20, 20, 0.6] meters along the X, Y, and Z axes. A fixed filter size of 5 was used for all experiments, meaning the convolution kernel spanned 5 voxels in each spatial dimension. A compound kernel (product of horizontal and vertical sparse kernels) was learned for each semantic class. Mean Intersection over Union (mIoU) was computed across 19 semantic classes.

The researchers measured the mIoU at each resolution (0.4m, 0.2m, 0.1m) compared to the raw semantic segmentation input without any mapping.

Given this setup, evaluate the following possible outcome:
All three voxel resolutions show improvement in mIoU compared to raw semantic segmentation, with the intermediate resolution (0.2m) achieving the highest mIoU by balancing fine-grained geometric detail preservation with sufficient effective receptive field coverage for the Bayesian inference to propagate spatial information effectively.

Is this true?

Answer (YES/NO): YES